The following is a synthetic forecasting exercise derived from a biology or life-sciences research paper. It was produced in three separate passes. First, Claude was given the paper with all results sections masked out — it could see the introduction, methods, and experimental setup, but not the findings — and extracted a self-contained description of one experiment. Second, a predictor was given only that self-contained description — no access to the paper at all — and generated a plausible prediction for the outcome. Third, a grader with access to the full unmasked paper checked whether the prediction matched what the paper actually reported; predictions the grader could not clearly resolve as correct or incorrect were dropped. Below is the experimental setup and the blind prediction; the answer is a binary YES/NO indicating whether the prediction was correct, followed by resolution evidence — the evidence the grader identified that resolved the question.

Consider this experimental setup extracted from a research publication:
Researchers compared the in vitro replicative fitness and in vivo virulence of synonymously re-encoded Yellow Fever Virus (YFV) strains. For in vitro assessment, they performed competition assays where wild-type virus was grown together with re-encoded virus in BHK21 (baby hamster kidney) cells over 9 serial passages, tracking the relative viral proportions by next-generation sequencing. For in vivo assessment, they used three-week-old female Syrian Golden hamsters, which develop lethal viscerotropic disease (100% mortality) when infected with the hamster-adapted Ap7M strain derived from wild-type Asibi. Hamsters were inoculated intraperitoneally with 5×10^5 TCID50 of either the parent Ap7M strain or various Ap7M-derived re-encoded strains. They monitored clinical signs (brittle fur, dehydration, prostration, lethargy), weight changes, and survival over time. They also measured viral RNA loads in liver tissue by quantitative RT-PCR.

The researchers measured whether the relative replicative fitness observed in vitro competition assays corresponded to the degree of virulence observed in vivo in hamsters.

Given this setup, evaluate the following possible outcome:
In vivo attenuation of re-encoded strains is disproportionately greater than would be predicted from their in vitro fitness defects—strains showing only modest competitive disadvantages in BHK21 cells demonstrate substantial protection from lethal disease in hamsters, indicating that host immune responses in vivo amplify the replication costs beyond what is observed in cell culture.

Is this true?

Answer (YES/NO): NO